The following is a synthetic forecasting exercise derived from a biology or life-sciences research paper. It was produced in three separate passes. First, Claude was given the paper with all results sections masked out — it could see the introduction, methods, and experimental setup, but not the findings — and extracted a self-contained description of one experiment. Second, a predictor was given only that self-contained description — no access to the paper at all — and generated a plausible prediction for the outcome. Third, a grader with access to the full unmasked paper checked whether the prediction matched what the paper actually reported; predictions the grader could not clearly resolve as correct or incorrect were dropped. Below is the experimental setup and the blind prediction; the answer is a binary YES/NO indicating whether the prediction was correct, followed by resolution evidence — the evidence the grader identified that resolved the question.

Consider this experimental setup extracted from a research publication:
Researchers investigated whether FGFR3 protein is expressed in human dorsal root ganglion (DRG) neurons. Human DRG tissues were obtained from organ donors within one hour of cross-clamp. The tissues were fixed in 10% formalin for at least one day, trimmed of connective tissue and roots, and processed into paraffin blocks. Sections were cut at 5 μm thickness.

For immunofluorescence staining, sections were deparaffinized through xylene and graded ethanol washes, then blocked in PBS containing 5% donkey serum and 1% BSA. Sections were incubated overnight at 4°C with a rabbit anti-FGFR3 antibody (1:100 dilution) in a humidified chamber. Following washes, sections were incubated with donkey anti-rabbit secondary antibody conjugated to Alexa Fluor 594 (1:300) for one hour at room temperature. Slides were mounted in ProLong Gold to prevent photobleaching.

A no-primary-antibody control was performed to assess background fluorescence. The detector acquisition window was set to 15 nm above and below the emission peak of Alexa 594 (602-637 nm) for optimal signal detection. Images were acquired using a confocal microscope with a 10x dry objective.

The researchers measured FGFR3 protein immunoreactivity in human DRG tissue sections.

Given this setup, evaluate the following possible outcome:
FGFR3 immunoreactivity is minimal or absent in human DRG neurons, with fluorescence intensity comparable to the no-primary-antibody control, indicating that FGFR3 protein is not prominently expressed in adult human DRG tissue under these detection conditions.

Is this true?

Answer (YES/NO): NO